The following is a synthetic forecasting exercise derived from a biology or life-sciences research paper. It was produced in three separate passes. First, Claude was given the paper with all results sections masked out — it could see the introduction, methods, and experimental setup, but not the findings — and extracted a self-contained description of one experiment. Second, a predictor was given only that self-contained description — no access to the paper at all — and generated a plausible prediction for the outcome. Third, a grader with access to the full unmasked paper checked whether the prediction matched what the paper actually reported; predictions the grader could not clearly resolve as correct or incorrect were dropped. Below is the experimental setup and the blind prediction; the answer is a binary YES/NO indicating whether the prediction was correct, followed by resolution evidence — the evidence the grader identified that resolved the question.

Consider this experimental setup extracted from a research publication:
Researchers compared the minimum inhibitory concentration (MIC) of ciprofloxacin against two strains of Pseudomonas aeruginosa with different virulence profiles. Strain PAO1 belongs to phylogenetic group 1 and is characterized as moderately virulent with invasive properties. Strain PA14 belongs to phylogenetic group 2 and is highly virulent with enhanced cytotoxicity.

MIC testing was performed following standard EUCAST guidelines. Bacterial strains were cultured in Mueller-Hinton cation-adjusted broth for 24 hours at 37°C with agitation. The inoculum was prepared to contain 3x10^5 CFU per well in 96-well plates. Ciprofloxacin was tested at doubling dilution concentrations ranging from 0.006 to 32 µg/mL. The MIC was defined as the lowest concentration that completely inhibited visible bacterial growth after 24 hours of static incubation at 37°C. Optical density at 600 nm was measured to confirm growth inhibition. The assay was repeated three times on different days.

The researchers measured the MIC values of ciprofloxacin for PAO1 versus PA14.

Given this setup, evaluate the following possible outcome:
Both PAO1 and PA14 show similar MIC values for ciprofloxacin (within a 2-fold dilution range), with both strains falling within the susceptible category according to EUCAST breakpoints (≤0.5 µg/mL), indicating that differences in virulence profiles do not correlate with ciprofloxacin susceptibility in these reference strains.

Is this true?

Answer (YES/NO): NO